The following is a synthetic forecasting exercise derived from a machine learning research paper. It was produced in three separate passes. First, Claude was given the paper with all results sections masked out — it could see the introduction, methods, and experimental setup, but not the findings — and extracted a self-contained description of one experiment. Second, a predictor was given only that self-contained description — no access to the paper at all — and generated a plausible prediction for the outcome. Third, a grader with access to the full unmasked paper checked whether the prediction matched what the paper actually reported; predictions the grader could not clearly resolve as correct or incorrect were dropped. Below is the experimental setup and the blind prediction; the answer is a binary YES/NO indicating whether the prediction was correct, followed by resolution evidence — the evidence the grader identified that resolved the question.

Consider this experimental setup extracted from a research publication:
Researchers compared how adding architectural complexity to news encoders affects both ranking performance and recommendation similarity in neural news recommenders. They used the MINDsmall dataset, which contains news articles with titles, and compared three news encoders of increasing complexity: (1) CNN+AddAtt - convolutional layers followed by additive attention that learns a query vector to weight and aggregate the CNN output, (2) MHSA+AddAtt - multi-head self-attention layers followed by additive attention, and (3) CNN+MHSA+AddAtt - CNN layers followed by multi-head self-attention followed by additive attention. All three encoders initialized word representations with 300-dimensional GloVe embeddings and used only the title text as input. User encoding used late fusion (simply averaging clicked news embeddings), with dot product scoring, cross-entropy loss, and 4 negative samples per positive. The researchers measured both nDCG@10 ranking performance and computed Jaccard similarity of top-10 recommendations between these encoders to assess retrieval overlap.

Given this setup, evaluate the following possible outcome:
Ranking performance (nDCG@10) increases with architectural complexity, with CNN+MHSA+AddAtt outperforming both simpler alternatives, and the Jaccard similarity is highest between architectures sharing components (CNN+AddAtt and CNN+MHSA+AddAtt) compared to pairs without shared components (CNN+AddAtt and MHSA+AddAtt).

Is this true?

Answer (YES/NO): NO